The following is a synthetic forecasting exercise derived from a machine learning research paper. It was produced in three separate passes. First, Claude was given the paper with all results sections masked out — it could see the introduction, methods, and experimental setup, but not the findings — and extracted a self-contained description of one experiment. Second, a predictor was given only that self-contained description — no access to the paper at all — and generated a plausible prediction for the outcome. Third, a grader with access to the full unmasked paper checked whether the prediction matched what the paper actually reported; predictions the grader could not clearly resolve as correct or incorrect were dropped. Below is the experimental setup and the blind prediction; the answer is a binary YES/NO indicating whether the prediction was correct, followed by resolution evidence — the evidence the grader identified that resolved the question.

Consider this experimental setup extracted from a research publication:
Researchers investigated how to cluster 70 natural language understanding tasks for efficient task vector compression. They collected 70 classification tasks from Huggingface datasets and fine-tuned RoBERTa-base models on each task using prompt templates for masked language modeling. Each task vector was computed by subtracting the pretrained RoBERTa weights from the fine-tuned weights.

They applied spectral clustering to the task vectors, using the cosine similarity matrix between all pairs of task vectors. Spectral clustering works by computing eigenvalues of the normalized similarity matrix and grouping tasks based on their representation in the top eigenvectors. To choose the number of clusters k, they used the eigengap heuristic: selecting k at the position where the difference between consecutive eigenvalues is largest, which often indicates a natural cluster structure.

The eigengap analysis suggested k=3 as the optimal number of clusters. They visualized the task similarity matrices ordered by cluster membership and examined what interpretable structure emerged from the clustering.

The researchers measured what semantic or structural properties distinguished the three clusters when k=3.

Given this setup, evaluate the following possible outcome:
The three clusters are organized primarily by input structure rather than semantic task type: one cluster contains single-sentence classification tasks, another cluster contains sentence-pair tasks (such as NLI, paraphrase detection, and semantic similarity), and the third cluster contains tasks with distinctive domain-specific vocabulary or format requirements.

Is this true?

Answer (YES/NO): NO